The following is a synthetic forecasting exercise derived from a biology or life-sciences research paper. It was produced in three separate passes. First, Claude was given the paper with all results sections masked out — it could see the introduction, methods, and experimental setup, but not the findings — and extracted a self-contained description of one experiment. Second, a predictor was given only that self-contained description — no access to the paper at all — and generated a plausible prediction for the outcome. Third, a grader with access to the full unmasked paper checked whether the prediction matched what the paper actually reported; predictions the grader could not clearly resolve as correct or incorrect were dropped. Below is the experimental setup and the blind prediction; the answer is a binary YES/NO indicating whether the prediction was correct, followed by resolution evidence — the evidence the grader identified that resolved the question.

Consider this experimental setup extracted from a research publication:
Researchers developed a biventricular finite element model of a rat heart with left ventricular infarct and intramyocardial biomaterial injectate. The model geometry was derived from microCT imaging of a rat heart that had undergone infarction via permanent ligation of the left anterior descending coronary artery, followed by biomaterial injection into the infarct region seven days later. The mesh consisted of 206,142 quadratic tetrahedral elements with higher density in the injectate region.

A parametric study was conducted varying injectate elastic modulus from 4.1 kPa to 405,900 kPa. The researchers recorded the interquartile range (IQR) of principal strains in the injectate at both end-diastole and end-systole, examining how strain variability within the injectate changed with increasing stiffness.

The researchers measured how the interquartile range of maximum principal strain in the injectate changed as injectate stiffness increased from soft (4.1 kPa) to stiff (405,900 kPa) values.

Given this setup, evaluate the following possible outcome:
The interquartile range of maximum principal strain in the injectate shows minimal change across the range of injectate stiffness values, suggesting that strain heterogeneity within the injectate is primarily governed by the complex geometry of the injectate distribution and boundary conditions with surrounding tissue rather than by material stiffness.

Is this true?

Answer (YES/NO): NO